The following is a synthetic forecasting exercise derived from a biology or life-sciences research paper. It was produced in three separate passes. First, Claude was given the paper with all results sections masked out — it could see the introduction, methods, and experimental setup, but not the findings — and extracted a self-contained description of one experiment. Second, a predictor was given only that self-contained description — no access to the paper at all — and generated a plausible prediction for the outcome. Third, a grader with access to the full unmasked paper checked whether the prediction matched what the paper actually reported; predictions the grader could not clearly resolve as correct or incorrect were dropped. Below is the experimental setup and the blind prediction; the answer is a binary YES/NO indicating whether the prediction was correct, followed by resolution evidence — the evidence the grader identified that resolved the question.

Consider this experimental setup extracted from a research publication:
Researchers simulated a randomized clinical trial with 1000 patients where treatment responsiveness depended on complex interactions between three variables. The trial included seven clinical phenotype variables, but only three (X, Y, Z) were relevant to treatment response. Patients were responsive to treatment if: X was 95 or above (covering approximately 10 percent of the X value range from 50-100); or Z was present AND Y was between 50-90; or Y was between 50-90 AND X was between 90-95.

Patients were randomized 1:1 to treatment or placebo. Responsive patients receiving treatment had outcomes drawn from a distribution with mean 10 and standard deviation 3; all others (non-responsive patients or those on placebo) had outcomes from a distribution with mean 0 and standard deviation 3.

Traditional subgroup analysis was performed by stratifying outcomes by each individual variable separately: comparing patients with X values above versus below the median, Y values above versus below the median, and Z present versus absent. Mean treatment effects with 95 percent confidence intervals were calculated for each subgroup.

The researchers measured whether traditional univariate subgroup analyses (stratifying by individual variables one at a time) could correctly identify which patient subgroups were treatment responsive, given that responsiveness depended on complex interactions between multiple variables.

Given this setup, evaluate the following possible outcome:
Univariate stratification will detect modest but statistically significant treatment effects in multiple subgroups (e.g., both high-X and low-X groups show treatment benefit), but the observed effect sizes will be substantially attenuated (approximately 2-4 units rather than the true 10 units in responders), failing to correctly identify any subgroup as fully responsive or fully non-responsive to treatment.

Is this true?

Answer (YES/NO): NO